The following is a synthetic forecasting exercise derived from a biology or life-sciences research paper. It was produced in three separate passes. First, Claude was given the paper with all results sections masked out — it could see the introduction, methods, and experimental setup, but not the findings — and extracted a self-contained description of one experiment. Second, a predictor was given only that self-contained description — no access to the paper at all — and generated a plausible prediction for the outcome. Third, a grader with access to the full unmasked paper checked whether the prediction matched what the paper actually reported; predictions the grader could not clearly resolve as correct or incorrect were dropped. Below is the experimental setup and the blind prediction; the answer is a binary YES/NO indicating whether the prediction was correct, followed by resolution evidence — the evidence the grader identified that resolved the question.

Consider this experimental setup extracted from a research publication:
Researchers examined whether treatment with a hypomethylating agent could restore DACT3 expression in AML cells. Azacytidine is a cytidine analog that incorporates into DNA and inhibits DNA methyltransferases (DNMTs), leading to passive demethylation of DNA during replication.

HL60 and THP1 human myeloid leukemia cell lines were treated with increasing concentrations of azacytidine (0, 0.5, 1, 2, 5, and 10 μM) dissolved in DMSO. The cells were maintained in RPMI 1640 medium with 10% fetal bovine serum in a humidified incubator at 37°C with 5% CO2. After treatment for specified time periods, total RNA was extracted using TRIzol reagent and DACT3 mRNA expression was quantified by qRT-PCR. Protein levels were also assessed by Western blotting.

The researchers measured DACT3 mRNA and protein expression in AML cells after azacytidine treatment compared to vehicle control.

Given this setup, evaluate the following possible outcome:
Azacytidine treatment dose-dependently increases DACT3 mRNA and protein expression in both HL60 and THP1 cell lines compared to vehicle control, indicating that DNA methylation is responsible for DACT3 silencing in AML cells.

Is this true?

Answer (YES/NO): YES